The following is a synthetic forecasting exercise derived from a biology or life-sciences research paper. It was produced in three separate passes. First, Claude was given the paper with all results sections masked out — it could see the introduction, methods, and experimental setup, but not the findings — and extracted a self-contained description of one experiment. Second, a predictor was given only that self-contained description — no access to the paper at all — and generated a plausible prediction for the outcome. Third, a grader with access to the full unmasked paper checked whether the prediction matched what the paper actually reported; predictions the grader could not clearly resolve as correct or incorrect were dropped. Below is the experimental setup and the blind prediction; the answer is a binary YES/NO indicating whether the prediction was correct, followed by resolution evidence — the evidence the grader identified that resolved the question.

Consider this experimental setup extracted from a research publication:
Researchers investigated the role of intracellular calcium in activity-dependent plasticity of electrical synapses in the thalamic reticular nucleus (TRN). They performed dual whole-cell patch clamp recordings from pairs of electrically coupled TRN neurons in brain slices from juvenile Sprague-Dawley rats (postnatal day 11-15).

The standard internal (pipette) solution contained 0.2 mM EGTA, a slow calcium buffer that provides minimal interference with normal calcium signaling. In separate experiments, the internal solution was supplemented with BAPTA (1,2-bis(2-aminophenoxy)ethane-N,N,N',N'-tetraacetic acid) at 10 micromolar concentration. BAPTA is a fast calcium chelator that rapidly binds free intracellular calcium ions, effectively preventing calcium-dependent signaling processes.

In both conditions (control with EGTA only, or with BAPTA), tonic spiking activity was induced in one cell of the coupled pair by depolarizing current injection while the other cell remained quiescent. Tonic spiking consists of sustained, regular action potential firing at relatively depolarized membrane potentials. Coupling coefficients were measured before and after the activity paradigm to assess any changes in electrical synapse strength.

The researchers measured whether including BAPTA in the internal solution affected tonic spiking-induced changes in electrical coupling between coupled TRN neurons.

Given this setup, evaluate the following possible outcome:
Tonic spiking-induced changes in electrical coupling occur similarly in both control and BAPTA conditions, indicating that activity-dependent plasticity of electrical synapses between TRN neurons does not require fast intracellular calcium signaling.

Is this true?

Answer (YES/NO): NO